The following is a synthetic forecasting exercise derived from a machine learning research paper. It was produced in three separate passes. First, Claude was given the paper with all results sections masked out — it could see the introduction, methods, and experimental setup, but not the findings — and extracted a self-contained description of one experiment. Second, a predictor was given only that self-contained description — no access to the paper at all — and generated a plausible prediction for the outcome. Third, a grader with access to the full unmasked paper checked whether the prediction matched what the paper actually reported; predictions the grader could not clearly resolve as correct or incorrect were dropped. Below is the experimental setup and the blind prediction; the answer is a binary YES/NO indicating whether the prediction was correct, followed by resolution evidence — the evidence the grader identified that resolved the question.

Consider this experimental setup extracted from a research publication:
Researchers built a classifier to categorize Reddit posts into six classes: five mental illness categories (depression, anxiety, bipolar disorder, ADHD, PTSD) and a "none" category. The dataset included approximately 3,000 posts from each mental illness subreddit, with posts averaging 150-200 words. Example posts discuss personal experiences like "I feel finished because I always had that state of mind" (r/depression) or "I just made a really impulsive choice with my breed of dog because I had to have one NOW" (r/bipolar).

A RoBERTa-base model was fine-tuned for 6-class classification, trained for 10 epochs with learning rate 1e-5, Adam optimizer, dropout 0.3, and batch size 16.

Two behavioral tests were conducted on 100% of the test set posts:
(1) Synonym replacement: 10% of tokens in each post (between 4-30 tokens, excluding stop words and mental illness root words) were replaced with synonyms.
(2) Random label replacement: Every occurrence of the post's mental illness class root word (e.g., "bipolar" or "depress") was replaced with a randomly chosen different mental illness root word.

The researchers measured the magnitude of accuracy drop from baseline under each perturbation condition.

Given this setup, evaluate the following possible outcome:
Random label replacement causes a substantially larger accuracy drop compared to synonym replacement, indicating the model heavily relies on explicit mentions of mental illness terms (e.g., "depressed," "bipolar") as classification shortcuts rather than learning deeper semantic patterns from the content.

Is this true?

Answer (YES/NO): NO